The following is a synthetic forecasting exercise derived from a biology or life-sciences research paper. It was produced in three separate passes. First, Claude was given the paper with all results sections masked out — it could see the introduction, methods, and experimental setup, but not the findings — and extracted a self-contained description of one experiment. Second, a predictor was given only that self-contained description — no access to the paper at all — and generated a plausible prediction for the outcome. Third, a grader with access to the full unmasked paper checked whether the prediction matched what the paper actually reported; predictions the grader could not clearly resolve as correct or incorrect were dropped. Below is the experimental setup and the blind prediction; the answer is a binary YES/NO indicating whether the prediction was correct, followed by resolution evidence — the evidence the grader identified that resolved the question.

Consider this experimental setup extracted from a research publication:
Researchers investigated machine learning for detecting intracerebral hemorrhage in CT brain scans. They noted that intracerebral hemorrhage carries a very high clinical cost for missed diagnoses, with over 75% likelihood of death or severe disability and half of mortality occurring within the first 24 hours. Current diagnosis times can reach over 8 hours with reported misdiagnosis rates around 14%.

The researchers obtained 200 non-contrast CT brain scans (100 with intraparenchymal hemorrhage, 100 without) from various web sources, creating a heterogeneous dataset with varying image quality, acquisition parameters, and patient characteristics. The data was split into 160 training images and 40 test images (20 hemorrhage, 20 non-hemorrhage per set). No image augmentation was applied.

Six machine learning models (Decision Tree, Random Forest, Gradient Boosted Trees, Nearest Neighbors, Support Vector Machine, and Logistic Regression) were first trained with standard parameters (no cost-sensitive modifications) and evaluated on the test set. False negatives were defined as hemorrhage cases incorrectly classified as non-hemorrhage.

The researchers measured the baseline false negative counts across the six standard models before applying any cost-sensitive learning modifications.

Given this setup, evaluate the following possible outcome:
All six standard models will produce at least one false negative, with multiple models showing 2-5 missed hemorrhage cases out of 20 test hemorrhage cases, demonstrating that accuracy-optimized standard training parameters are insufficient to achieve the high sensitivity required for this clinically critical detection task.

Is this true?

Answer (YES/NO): YES